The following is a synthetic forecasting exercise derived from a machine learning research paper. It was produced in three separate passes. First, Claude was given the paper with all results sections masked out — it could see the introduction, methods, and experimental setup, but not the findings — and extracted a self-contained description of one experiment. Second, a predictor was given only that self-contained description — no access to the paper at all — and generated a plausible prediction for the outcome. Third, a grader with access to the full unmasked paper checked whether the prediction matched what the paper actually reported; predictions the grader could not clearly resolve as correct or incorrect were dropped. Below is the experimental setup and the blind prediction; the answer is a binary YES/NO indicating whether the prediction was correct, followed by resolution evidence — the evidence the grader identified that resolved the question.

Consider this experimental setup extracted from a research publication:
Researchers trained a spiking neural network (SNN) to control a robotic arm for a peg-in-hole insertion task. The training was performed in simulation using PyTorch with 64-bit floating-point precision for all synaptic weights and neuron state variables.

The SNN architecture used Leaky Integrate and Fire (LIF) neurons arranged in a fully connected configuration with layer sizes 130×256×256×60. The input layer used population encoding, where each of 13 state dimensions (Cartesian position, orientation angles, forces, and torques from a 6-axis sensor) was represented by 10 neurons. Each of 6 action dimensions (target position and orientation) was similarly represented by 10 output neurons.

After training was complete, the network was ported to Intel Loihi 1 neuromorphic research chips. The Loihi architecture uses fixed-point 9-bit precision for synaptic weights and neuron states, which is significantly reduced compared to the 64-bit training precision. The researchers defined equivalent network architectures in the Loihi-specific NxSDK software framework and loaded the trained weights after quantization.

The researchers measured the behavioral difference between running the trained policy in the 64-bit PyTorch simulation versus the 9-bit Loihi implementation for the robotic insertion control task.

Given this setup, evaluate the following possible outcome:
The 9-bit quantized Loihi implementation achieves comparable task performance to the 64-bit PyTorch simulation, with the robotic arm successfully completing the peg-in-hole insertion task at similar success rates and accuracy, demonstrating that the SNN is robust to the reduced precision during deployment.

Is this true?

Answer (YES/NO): YES